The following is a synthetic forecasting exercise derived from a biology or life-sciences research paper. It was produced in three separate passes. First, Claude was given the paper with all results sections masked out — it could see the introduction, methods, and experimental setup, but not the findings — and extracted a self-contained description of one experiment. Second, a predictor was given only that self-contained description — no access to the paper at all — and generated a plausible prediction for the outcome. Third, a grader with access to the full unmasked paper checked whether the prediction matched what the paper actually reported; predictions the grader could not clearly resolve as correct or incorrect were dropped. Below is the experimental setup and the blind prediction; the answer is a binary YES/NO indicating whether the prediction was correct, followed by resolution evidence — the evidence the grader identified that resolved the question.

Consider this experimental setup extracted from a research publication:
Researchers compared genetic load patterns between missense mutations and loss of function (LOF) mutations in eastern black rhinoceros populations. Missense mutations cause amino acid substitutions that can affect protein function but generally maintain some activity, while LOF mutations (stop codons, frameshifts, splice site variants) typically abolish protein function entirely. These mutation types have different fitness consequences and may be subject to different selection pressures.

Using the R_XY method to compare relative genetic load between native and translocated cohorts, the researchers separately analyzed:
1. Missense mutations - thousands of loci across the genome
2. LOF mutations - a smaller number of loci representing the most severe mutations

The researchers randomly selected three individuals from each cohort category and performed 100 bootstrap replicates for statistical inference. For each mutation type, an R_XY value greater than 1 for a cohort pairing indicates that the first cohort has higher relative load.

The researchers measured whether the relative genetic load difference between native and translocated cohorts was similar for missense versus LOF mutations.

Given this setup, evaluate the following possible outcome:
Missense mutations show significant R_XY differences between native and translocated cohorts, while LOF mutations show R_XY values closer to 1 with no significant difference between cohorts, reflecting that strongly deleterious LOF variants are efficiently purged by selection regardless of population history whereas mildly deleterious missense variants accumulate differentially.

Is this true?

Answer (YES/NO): NO